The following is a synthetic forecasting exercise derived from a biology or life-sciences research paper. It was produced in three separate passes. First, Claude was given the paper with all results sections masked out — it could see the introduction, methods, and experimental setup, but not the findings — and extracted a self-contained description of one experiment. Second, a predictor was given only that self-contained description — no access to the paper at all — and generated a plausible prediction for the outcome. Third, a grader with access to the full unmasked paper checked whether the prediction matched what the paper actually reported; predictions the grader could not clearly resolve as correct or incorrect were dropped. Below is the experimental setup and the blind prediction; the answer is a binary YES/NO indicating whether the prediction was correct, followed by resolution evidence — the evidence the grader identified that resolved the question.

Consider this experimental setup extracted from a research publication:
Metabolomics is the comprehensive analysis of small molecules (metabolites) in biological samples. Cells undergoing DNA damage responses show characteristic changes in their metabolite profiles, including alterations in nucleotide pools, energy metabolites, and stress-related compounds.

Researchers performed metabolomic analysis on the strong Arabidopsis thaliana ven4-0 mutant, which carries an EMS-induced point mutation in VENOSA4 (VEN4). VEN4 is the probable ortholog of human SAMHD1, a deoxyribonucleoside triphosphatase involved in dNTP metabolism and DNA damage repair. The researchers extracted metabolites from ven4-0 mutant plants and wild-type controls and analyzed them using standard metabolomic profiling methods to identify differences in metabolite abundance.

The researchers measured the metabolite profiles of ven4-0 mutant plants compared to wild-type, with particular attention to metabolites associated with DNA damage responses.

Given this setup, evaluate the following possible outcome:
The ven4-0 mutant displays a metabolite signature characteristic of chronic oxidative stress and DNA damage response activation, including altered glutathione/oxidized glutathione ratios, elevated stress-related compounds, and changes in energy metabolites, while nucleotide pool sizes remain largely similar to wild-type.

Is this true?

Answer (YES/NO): NO